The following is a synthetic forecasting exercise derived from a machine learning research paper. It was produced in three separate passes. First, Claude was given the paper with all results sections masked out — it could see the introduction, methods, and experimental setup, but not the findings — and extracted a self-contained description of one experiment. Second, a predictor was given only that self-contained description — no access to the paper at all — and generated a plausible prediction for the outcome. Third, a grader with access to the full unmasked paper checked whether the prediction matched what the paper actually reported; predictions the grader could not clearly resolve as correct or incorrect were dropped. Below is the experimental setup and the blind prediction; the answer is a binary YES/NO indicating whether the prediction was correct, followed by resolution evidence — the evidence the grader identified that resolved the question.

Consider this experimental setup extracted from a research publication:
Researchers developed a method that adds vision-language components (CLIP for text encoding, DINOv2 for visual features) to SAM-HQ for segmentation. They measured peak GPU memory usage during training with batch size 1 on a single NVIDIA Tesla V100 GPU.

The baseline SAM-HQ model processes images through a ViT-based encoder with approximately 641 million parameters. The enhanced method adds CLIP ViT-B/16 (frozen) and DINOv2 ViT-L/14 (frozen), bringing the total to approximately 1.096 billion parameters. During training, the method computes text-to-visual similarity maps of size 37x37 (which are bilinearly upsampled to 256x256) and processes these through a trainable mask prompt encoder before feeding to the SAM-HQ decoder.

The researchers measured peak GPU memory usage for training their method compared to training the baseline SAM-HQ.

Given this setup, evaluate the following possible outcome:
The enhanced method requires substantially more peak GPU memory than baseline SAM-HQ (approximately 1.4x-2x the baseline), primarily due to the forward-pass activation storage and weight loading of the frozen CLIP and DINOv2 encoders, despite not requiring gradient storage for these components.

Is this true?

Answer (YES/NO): NO